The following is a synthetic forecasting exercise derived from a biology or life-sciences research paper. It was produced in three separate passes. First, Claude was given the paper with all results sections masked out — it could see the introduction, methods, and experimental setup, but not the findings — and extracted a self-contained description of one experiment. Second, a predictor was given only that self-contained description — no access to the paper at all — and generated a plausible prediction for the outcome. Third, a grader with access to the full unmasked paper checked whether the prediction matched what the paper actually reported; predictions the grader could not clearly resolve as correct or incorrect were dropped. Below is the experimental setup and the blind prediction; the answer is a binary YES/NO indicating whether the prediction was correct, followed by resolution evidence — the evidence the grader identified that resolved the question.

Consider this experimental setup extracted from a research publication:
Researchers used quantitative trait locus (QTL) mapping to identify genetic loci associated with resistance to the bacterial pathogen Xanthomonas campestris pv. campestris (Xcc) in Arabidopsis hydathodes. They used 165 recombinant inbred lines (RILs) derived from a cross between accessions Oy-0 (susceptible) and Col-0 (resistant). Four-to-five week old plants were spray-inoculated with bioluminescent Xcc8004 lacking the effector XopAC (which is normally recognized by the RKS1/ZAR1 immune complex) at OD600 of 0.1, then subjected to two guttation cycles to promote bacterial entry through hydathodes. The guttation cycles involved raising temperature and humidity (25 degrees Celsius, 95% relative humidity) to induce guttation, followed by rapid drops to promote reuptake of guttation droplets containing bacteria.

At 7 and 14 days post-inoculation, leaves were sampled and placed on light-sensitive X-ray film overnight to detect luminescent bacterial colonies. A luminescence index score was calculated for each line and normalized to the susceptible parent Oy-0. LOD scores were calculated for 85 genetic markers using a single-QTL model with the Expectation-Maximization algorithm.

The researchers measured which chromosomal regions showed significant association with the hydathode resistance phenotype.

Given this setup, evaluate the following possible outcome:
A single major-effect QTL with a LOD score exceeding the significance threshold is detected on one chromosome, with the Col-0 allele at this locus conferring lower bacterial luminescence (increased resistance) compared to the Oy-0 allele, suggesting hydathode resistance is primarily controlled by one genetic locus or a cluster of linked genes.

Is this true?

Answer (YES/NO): NO